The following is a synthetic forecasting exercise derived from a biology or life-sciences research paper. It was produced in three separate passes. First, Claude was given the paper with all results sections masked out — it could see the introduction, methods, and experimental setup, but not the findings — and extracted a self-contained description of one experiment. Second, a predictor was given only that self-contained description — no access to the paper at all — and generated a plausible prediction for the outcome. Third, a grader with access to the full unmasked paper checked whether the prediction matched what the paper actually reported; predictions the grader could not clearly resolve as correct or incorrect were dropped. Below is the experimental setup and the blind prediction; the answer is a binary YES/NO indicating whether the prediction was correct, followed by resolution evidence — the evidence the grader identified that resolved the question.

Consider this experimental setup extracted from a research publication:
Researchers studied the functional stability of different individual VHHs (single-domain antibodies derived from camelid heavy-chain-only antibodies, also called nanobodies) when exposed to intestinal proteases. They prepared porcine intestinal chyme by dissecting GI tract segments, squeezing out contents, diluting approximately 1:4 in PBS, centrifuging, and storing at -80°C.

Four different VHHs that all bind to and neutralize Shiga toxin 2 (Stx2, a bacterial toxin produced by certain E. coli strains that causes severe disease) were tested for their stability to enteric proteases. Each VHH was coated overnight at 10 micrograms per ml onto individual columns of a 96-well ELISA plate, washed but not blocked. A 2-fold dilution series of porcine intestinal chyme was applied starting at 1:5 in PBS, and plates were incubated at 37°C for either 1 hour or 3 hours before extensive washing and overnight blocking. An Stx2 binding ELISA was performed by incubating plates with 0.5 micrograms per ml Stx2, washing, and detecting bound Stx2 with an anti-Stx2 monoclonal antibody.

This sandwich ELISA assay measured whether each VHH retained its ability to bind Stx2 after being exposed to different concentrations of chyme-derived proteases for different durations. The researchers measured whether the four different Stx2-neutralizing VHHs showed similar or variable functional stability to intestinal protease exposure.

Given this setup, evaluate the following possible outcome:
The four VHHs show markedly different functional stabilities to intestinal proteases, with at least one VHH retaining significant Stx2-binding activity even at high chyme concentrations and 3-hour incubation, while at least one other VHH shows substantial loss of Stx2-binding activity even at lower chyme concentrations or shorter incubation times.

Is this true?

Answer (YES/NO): YES